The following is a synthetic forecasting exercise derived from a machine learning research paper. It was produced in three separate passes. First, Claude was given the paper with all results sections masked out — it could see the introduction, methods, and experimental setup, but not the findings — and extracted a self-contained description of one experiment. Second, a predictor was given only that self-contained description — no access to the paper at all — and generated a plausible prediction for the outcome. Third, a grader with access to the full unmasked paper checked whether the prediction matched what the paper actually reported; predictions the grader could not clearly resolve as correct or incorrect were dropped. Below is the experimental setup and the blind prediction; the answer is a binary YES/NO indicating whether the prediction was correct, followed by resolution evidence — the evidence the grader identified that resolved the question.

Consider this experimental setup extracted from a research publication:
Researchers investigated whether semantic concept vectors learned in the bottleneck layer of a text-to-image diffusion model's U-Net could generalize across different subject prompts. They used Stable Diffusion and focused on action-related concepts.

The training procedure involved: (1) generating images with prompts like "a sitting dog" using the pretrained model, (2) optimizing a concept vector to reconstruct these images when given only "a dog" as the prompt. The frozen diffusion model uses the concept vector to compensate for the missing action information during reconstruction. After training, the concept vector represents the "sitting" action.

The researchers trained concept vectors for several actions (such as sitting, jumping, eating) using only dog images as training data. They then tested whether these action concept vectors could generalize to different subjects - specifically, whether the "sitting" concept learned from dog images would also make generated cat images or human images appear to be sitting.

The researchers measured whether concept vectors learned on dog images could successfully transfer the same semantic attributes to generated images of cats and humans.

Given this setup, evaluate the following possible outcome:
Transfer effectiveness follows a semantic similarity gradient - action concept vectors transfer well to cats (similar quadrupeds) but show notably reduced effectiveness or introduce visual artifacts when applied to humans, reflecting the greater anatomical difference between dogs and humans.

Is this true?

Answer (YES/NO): NO